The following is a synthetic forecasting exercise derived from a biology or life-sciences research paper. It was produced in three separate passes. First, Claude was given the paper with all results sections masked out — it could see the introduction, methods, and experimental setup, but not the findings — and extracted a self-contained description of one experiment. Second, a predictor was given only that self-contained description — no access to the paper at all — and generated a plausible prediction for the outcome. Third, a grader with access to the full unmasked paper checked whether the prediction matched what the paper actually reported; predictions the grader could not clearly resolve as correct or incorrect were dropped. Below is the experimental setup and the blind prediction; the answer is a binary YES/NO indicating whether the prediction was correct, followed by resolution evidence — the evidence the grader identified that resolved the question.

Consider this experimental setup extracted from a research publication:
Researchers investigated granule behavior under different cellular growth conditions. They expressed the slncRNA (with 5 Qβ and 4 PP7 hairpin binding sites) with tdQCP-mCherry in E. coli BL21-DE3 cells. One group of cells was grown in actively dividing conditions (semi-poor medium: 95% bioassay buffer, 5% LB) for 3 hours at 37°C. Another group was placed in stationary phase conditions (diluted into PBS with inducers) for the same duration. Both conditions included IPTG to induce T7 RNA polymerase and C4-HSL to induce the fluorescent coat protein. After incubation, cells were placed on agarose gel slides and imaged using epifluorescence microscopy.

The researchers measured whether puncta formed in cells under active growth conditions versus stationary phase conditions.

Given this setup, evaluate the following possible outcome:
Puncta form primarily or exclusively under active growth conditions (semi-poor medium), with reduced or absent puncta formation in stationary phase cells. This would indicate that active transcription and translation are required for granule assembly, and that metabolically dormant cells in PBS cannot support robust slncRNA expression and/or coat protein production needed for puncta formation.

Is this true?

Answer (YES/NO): NO